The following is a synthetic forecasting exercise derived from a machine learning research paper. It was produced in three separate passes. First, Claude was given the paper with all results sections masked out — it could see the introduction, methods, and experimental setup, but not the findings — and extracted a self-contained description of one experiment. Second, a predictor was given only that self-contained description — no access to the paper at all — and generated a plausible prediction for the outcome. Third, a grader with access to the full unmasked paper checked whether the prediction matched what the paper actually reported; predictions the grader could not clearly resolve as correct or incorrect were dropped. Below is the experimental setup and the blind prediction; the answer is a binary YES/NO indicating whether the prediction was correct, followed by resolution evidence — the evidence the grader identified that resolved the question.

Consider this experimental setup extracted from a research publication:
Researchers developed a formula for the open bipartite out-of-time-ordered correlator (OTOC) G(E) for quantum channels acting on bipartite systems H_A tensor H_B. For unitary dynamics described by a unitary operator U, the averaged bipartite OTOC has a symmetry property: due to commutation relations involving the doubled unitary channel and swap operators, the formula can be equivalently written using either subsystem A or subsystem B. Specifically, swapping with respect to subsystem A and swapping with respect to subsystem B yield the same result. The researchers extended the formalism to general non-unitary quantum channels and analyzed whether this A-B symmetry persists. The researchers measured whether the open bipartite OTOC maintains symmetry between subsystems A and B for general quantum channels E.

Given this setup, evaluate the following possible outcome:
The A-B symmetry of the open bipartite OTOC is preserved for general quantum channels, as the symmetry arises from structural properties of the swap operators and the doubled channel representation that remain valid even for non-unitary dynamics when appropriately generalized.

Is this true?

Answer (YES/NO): NO